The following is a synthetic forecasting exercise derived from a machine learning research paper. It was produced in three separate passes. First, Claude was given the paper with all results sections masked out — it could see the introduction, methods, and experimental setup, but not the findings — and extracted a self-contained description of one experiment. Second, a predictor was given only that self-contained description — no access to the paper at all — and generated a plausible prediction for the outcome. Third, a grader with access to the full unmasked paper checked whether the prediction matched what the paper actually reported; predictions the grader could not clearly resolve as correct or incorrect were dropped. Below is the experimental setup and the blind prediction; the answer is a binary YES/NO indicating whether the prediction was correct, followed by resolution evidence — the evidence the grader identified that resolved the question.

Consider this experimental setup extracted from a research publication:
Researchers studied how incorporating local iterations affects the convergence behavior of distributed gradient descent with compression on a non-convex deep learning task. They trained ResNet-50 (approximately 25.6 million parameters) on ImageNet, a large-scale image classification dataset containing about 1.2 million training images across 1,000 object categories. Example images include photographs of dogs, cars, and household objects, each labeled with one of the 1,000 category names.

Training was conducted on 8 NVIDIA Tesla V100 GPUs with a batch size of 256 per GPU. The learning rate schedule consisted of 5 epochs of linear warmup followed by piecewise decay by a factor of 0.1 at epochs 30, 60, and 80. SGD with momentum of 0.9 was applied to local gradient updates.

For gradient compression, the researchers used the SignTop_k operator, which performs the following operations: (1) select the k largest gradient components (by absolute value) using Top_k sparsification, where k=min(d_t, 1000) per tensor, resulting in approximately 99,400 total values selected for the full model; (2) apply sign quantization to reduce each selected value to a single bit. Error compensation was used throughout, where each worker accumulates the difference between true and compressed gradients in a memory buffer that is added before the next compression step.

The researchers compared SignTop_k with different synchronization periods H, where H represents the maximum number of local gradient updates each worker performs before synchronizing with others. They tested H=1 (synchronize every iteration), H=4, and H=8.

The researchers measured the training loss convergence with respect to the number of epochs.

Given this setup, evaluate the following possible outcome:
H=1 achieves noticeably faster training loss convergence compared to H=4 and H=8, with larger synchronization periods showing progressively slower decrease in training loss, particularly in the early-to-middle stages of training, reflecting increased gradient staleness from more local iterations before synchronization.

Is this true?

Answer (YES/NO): NO